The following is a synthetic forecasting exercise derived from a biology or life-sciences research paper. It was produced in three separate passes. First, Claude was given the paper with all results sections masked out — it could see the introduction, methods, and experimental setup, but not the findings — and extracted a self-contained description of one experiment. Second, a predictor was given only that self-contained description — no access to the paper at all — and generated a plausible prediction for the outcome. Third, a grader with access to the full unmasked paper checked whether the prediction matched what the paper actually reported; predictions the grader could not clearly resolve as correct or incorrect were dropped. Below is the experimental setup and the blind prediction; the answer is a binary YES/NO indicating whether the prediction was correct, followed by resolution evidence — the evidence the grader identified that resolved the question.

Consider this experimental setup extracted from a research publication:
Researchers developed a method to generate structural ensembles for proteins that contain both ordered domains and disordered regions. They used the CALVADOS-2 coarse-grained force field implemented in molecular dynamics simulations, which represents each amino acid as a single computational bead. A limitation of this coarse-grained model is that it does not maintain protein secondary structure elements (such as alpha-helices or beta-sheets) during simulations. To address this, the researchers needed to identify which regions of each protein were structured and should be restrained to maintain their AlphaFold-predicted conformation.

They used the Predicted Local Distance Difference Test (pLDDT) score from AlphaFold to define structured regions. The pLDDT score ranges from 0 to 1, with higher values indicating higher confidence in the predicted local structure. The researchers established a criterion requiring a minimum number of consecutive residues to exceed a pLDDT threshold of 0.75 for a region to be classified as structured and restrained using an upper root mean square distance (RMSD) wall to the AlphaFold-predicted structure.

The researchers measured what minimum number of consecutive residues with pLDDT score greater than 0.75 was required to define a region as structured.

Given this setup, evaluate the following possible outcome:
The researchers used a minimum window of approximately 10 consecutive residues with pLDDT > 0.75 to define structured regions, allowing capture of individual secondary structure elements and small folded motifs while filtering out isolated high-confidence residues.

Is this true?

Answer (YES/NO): NO